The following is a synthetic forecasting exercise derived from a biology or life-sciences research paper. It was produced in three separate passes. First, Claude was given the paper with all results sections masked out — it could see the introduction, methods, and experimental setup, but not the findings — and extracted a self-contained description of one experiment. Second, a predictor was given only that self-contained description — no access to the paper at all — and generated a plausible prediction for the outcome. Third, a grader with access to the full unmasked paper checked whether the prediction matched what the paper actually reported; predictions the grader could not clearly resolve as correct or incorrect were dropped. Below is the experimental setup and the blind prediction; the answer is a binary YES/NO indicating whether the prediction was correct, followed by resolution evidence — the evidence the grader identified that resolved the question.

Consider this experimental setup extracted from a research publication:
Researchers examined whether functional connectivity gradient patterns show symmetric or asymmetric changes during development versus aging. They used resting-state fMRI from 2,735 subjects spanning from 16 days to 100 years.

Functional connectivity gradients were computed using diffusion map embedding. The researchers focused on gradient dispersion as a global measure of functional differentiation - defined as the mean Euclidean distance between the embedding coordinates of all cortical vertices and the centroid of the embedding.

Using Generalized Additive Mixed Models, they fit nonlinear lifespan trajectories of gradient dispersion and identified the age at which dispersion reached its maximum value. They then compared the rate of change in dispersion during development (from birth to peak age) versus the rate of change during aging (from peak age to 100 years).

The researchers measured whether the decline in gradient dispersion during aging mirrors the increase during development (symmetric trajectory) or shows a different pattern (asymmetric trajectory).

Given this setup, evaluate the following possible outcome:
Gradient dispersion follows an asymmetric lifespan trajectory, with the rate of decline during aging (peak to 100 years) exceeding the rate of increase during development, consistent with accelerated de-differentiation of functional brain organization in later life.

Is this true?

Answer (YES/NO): NO